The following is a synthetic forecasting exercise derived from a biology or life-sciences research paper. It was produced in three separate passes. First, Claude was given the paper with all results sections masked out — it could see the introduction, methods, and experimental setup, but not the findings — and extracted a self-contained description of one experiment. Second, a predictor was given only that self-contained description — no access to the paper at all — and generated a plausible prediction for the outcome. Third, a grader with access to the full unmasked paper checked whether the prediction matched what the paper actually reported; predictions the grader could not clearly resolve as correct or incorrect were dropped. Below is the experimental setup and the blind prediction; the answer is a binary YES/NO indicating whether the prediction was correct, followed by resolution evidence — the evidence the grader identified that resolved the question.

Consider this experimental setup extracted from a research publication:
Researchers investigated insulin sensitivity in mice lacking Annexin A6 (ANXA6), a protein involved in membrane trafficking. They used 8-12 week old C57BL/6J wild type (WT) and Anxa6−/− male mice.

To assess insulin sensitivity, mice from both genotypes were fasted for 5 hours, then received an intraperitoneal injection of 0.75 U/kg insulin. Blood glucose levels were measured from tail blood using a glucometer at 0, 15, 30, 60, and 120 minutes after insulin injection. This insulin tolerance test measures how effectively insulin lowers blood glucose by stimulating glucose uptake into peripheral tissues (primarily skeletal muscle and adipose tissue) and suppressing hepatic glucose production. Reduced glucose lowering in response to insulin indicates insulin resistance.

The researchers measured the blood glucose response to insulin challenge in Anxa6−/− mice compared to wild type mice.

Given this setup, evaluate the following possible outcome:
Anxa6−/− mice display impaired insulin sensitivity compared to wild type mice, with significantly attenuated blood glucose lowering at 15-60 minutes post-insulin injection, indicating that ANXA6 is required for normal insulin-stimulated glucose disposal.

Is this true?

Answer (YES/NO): NO